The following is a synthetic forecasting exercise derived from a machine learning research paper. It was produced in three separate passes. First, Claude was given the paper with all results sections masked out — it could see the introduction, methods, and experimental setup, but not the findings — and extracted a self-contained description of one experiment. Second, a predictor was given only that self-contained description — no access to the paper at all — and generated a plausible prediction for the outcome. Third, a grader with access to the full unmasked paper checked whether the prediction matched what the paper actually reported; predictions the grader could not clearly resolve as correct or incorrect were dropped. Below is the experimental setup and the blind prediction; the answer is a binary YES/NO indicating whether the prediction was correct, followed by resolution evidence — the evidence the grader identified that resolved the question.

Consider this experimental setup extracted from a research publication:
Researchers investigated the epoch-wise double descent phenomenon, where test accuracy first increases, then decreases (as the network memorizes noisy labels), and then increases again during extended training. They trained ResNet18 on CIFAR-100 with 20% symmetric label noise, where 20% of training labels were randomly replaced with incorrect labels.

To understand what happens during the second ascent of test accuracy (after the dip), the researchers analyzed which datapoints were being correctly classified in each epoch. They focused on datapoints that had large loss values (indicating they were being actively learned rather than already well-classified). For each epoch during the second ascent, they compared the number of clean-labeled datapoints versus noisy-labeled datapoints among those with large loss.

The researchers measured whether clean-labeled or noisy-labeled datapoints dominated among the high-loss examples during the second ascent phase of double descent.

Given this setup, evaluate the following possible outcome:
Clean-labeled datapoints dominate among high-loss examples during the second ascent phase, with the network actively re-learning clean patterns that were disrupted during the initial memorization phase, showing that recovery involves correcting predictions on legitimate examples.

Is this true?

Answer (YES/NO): YES